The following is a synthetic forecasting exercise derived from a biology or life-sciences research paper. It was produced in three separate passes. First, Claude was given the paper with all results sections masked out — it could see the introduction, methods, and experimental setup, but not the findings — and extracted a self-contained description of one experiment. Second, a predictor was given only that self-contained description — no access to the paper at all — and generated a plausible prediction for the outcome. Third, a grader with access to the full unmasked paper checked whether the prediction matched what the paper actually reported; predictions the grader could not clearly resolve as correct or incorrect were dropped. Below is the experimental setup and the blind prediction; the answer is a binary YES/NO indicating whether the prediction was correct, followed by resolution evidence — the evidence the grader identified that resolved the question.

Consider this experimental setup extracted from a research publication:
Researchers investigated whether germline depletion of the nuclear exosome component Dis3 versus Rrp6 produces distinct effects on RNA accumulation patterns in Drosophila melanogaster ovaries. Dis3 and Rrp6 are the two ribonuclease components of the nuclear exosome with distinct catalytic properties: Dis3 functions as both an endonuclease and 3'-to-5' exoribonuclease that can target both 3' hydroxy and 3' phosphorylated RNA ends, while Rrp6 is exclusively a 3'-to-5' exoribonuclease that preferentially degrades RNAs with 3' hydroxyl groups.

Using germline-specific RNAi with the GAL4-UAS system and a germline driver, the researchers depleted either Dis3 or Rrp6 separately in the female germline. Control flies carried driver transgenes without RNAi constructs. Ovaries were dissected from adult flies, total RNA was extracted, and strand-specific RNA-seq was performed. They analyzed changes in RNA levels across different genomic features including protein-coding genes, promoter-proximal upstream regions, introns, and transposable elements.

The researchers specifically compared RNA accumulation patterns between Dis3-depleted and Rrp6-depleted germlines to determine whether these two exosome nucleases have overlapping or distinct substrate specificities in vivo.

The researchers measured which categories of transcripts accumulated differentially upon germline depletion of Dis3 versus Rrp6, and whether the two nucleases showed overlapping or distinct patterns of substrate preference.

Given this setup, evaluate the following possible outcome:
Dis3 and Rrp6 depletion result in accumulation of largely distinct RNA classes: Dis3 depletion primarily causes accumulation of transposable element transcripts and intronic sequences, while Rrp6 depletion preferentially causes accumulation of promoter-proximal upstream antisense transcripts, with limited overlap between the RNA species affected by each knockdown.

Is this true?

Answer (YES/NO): NO